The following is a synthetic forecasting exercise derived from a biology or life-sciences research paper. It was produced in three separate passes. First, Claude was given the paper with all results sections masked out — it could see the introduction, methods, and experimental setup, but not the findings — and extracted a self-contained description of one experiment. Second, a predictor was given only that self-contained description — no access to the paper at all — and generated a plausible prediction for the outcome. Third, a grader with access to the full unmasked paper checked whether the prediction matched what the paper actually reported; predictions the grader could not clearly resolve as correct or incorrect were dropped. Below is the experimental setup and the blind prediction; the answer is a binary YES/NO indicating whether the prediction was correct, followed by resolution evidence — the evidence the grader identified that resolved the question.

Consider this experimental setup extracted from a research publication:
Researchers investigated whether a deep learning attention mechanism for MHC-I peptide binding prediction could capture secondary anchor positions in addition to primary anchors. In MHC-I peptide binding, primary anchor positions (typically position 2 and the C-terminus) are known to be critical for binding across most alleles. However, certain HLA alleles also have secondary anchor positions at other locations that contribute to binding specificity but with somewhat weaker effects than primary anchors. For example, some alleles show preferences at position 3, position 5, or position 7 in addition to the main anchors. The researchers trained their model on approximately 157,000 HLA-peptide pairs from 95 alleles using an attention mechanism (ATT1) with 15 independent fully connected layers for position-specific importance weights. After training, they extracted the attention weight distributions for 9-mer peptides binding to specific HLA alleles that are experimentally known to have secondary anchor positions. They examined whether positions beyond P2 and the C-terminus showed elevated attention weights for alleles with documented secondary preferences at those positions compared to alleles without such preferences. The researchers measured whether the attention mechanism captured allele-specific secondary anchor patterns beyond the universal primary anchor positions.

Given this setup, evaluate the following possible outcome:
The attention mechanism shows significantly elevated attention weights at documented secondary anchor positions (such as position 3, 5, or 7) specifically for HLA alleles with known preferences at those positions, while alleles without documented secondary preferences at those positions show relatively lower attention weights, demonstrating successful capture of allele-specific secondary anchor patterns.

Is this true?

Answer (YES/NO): YES